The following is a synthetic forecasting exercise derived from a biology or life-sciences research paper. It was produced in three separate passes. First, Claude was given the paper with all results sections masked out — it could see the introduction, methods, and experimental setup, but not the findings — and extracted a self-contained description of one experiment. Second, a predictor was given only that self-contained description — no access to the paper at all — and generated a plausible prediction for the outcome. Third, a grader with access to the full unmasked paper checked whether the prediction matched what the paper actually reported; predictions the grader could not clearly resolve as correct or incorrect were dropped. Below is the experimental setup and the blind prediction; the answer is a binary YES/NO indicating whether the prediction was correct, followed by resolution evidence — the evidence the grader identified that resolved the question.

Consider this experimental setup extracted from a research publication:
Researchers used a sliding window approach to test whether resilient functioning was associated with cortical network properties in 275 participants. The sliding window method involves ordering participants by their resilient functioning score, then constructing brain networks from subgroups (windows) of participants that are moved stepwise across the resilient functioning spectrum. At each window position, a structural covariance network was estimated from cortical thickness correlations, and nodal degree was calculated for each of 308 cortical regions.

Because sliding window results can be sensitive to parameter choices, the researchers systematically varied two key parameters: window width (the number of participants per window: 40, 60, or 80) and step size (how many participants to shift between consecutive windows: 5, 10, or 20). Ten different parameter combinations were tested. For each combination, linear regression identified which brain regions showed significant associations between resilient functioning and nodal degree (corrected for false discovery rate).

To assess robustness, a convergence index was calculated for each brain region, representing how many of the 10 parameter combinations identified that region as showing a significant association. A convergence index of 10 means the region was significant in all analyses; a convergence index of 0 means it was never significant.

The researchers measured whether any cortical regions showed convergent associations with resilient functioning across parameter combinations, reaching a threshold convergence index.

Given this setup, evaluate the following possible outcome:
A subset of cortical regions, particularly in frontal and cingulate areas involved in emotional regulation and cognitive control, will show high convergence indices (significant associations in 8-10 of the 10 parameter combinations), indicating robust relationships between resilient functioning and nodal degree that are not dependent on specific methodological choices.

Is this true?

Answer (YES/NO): NO